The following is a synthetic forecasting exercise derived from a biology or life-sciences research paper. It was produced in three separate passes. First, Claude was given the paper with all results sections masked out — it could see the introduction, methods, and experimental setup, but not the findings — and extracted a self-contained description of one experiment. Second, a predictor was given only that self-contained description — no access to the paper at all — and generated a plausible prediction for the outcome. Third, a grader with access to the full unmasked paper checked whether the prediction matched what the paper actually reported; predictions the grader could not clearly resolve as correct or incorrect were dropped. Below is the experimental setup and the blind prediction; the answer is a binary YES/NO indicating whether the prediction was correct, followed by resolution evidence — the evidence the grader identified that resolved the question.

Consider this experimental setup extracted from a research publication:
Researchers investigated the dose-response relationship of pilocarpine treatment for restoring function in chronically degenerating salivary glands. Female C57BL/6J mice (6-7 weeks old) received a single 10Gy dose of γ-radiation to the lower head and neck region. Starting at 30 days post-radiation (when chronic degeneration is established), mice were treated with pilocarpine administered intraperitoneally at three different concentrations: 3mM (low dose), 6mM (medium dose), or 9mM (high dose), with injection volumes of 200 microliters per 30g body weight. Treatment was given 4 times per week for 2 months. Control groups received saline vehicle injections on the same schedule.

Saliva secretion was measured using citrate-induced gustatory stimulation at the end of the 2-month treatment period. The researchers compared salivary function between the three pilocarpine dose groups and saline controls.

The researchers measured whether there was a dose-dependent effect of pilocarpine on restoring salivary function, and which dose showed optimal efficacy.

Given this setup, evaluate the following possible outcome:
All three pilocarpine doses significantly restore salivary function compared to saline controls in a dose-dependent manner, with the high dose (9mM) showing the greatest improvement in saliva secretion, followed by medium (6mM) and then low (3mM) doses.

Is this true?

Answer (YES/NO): NO